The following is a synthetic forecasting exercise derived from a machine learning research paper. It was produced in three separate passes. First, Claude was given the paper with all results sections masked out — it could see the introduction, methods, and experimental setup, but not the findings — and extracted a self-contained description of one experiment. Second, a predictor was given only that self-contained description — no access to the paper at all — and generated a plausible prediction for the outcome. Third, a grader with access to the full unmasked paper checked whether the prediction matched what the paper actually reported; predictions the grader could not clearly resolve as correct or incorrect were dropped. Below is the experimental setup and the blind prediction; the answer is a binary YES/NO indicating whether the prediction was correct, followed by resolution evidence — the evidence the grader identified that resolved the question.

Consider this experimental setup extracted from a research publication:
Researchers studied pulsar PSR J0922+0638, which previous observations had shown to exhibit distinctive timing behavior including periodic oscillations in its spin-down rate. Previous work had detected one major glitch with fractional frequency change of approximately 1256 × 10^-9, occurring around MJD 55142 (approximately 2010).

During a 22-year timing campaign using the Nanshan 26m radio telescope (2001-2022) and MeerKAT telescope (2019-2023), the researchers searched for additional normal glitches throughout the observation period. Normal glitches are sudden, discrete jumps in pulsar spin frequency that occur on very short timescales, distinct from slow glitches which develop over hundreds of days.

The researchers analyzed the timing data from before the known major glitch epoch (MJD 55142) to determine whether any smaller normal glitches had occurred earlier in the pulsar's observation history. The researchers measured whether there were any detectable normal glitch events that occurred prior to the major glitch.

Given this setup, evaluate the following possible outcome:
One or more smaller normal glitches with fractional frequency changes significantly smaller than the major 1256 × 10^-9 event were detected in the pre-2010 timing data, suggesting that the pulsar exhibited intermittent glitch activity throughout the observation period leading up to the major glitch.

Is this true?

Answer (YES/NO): YES